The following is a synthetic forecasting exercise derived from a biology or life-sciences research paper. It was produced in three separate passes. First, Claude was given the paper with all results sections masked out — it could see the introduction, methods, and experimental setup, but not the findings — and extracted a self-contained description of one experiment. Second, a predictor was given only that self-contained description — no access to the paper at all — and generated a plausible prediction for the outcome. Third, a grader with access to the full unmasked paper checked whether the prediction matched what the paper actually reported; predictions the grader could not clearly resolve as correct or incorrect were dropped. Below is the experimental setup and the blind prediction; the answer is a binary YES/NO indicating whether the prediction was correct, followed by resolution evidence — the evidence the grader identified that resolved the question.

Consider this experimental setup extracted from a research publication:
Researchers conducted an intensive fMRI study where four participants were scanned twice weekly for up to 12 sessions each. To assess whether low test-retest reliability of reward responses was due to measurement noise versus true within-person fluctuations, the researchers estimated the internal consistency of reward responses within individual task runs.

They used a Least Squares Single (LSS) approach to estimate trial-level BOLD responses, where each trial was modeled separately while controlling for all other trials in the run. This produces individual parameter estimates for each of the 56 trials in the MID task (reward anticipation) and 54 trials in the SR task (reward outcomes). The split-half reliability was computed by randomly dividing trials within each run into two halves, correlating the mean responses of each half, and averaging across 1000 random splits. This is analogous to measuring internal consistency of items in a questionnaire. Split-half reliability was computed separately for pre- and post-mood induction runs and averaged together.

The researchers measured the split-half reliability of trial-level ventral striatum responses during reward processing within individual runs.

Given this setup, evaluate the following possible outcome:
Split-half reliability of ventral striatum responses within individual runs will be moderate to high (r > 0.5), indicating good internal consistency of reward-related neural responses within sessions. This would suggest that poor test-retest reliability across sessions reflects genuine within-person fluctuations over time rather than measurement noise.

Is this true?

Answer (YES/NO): NO